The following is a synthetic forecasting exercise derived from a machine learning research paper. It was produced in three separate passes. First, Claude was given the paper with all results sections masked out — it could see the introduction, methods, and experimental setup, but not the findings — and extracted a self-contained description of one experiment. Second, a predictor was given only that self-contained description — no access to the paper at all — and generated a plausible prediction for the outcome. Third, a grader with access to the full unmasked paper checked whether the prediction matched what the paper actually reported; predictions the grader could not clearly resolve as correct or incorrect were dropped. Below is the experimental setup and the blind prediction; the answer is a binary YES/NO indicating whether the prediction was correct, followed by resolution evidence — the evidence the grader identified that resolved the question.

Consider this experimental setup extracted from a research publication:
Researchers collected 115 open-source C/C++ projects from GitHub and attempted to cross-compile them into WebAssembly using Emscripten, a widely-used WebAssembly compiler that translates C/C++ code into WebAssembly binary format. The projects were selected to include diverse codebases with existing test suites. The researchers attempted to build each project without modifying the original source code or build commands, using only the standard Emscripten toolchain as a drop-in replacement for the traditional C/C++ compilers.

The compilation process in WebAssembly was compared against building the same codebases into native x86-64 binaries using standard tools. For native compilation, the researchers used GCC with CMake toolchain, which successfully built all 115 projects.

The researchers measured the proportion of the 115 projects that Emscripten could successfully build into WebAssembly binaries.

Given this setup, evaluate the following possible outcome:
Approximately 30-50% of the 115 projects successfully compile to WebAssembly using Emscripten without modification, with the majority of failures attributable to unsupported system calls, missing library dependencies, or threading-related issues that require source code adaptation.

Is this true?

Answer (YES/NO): NO